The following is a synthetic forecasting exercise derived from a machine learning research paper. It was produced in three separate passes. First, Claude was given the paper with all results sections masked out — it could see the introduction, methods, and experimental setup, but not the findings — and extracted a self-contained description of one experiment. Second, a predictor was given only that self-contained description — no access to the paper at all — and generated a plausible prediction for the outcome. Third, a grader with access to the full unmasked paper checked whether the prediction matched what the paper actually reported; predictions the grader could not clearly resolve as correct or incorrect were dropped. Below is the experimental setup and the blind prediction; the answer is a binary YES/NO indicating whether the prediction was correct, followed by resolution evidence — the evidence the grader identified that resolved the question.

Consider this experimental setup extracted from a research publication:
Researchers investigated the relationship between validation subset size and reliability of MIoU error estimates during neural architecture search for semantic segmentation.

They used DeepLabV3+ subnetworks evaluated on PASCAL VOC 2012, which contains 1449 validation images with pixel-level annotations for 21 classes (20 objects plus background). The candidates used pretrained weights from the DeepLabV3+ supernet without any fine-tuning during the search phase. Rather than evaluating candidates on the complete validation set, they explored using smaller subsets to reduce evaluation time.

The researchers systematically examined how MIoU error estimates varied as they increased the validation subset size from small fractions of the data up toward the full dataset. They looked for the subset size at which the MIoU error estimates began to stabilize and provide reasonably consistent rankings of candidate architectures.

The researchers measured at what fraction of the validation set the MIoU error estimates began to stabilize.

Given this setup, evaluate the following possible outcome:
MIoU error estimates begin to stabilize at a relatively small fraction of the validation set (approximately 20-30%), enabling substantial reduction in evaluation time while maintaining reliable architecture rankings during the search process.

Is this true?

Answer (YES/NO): YES